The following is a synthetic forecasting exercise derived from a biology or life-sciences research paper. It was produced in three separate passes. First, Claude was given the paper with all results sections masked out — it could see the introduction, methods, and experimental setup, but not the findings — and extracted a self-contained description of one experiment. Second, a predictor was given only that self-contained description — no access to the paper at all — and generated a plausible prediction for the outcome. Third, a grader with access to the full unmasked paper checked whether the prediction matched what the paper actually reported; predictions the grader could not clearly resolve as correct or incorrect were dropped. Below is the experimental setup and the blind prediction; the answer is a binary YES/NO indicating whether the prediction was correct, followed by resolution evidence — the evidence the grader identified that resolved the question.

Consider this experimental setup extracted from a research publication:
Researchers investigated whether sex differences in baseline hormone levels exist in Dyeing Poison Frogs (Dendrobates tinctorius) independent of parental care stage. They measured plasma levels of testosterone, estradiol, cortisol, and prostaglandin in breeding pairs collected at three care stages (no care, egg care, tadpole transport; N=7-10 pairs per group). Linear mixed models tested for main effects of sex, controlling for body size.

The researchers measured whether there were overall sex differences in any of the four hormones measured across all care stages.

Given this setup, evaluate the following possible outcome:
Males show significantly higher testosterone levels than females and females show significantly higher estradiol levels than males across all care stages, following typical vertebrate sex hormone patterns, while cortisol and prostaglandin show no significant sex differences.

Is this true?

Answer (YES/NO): YES